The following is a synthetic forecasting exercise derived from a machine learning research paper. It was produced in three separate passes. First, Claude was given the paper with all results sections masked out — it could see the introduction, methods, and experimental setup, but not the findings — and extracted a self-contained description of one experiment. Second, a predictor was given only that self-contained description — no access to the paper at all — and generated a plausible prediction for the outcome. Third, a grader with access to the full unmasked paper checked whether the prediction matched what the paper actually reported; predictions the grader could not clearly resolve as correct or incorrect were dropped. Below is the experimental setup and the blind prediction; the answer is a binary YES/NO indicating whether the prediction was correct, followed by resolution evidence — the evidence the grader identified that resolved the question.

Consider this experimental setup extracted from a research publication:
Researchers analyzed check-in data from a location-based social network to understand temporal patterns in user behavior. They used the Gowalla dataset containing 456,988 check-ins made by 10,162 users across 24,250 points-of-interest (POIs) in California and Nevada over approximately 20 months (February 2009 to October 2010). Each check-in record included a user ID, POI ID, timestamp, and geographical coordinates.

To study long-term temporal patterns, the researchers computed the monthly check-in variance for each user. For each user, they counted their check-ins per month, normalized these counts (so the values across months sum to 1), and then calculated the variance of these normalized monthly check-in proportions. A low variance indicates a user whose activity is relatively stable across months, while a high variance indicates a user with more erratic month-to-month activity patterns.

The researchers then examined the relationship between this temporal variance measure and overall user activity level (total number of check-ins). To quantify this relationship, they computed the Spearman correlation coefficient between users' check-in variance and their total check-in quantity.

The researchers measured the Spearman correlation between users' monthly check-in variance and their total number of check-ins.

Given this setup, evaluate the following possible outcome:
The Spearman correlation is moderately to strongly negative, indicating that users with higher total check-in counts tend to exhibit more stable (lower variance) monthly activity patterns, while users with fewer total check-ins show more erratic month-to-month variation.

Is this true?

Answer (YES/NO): YES